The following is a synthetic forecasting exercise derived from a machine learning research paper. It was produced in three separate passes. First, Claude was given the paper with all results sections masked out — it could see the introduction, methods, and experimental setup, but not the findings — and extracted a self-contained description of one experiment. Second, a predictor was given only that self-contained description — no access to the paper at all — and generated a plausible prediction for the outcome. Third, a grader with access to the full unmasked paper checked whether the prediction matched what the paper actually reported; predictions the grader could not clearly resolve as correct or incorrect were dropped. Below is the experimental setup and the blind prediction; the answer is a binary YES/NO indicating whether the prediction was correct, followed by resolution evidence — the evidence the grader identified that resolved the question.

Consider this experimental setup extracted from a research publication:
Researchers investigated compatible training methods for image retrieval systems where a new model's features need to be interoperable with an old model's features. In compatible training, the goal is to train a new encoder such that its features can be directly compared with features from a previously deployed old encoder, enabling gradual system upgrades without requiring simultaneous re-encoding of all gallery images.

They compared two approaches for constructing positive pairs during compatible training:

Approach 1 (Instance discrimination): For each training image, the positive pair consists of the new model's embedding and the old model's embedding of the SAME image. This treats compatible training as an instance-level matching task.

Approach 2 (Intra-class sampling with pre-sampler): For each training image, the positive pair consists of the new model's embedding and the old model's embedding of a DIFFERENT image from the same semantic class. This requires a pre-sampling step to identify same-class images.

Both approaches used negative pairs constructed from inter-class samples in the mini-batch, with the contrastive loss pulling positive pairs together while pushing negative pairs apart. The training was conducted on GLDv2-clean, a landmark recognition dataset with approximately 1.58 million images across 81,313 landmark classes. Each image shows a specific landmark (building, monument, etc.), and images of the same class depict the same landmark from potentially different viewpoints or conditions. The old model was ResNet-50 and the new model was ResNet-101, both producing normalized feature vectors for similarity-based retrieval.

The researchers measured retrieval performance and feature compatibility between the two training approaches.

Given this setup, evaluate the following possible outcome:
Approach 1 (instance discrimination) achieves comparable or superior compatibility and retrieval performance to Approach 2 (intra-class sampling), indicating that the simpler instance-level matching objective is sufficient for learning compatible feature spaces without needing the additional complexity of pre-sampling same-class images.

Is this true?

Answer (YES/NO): YES